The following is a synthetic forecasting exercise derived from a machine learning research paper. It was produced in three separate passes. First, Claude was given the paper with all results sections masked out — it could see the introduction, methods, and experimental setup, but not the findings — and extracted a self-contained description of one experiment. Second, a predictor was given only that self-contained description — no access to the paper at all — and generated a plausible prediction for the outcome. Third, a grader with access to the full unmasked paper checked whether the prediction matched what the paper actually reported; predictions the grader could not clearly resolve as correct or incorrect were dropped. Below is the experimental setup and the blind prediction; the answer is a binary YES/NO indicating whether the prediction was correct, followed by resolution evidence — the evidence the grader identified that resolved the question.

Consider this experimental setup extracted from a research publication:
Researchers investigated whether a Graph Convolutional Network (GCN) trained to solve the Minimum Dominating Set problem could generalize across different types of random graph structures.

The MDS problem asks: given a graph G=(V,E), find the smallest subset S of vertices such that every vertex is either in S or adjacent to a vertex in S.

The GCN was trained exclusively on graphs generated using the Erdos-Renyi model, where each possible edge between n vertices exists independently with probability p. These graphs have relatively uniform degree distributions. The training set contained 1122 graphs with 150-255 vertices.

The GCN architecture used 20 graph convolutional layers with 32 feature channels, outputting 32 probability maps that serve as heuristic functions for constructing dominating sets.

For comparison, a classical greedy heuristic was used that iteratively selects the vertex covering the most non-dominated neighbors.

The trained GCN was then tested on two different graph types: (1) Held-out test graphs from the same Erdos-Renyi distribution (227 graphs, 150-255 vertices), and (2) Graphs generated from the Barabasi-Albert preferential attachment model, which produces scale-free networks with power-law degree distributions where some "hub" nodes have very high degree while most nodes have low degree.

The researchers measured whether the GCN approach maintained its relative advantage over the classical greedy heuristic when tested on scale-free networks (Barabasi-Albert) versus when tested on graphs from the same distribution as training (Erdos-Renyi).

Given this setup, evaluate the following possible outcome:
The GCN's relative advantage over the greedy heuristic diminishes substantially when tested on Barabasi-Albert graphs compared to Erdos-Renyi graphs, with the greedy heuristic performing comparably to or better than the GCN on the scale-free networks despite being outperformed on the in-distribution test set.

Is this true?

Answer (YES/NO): YES